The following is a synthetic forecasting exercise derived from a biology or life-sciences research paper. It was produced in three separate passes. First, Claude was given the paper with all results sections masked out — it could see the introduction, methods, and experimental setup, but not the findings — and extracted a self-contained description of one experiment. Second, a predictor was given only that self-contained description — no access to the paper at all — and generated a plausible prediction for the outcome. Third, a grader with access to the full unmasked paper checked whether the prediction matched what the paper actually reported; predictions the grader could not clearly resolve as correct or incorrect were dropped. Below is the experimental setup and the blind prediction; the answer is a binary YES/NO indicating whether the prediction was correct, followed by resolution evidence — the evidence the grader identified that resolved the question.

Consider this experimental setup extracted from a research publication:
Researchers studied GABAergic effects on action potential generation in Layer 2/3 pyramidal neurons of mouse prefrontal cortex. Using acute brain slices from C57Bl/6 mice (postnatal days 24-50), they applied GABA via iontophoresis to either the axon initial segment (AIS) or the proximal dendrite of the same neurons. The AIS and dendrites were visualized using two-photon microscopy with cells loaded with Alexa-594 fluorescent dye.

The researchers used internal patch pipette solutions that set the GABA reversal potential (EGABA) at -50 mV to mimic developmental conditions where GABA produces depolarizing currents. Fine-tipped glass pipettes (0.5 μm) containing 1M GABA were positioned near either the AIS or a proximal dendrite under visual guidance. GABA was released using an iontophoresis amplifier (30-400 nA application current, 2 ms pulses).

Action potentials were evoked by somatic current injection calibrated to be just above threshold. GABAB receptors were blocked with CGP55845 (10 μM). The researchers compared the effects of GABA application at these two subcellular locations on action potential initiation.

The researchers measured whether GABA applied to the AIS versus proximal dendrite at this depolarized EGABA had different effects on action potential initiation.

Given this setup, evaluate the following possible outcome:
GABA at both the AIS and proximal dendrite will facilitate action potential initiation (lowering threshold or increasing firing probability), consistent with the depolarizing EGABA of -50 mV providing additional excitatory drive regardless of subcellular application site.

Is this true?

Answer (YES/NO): NO